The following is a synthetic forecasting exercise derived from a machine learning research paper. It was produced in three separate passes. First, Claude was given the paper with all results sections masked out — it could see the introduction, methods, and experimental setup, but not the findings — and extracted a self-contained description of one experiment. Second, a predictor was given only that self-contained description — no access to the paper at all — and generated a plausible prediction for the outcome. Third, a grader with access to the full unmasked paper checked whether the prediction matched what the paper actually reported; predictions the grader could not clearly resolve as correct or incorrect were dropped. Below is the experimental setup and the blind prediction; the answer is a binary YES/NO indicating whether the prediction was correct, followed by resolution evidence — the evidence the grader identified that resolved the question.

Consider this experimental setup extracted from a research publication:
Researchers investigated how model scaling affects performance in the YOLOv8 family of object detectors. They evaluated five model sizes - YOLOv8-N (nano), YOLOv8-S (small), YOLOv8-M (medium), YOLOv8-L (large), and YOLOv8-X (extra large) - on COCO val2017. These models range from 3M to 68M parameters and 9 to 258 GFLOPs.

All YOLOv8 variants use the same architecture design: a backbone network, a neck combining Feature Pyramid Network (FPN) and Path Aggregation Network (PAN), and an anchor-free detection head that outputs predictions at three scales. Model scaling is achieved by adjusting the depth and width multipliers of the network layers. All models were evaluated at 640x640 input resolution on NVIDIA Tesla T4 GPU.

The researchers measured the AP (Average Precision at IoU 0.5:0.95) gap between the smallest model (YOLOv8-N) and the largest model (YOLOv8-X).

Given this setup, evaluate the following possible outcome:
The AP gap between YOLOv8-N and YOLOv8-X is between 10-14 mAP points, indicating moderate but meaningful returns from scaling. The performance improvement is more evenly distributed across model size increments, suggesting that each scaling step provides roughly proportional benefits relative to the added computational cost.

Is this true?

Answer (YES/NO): NO